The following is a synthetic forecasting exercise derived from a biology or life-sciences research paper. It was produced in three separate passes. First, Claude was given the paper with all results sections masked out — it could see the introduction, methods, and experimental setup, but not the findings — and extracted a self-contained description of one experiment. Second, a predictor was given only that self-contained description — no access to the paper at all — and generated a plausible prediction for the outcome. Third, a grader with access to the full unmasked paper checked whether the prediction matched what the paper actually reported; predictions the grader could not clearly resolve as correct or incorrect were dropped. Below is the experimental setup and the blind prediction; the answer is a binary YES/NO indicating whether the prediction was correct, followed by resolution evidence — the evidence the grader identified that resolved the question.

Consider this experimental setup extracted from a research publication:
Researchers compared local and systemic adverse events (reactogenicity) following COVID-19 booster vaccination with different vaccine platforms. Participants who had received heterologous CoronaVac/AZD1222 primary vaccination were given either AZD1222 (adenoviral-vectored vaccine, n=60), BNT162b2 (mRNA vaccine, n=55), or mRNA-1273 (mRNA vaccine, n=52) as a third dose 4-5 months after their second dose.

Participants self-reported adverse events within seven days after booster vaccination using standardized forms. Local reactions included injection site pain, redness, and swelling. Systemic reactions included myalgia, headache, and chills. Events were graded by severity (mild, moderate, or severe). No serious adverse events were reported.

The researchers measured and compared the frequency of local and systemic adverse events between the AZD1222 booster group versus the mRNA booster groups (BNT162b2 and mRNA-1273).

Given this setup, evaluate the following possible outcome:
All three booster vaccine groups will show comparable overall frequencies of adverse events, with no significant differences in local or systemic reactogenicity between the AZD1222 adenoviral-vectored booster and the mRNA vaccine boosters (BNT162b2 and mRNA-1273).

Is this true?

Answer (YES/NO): NO